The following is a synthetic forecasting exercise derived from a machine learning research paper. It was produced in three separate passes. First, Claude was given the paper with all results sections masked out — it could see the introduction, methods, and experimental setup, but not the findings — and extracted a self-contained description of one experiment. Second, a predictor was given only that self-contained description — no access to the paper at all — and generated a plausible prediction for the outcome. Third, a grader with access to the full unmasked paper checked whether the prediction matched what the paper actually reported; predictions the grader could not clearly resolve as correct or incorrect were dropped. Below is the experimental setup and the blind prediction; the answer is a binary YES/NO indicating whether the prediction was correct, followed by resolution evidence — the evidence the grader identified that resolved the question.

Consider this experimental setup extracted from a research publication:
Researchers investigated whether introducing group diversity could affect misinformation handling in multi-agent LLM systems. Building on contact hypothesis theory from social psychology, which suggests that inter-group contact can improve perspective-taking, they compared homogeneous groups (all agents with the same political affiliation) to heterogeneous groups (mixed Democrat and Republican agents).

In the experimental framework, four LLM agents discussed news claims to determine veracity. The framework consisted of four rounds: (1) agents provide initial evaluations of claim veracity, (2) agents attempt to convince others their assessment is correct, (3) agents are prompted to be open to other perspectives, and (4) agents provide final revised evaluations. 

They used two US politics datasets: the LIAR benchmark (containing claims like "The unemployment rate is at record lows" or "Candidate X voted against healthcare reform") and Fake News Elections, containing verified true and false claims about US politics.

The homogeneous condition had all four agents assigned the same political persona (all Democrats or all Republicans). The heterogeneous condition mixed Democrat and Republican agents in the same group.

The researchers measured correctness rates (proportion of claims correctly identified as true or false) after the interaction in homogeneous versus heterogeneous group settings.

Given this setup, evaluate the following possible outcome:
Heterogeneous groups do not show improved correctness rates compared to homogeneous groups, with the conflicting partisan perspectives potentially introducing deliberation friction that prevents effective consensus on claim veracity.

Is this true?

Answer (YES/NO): NO